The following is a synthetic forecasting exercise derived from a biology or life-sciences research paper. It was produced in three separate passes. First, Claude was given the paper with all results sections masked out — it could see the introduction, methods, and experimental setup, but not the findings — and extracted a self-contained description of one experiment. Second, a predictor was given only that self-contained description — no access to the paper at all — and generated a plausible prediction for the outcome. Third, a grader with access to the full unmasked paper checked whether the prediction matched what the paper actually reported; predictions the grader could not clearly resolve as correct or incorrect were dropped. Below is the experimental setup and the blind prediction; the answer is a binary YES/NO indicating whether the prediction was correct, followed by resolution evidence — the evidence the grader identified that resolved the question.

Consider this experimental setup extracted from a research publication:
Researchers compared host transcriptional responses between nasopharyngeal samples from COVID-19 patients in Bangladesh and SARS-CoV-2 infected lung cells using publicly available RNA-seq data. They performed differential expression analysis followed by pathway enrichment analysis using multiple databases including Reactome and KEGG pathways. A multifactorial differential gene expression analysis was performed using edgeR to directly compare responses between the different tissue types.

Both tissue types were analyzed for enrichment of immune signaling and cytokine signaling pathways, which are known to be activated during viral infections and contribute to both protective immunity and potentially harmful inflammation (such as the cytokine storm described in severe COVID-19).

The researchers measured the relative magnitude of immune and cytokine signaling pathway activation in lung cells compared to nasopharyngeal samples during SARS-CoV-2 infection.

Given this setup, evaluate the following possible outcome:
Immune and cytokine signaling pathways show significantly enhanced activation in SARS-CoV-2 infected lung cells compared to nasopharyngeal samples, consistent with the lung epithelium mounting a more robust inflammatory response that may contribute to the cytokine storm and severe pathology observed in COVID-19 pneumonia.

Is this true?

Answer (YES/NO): YES